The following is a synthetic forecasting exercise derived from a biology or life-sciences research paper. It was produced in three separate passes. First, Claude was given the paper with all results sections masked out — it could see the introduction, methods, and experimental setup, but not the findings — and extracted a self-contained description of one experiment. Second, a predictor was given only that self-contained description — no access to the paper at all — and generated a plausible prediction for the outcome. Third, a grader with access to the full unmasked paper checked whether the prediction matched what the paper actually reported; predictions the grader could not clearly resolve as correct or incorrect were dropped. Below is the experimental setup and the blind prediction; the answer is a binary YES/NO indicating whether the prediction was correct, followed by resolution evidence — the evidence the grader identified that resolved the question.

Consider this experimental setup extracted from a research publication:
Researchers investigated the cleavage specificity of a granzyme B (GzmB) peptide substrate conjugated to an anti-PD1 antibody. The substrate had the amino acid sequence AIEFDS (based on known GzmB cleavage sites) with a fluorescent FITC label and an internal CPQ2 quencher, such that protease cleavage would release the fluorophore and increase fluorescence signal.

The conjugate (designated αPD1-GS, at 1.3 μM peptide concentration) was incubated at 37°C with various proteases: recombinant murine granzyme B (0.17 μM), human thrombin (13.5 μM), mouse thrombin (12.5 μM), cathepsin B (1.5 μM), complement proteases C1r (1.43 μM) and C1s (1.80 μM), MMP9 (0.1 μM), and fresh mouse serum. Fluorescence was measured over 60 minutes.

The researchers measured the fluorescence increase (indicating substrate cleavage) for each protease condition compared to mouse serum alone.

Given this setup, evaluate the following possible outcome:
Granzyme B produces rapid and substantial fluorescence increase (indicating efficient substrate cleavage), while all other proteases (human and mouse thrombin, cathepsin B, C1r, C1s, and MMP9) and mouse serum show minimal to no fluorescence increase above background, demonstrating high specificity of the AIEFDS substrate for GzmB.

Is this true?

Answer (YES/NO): YES